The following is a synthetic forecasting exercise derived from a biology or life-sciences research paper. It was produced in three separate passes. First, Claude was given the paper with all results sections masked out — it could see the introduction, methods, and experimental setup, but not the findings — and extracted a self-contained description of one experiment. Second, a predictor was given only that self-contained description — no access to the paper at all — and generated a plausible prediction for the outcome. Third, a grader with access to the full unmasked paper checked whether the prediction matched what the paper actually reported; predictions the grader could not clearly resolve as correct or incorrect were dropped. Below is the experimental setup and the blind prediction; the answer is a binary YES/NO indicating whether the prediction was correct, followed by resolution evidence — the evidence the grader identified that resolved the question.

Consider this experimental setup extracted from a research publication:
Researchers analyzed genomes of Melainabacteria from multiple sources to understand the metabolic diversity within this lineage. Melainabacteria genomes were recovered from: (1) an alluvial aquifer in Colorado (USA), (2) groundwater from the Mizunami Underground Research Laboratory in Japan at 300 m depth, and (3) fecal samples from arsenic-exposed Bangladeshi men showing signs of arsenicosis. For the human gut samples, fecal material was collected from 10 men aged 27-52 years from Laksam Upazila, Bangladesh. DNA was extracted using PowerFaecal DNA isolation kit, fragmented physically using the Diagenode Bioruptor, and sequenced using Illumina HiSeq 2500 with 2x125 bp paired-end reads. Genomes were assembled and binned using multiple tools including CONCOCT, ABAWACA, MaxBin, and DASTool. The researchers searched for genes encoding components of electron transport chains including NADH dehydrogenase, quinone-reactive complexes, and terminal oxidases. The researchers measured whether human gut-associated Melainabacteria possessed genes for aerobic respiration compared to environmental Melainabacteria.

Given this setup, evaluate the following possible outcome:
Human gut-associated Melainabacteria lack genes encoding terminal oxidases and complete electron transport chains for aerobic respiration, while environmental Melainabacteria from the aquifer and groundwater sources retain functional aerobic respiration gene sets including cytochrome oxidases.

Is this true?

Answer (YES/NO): NO